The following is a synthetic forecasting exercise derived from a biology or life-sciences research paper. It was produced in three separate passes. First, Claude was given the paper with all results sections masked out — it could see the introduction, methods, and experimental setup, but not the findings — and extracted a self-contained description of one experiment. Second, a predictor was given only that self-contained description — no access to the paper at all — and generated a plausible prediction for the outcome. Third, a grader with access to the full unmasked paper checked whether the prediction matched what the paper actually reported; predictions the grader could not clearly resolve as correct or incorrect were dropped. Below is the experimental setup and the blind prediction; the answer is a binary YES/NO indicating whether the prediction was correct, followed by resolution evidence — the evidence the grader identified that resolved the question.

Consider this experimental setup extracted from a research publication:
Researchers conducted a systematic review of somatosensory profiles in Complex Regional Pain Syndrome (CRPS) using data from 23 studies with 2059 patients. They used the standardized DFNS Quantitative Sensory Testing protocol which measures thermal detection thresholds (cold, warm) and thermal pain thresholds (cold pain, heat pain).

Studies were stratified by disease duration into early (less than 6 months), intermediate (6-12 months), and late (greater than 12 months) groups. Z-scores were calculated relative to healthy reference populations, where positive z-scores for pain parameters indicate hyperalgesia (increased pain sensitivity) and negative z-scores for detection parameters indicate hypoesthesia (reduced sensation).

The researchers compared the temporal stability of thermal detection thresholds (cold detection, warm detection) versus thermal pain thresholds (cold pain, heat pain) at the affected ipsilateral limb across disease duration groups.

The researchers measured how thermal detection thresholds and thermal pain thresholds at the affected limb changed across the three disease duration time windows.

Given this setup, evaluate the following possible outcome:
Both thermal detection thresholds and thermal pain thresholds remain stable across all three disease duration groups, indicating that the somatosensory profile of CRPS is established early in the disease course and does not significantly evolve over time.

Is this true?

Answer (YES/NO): YES